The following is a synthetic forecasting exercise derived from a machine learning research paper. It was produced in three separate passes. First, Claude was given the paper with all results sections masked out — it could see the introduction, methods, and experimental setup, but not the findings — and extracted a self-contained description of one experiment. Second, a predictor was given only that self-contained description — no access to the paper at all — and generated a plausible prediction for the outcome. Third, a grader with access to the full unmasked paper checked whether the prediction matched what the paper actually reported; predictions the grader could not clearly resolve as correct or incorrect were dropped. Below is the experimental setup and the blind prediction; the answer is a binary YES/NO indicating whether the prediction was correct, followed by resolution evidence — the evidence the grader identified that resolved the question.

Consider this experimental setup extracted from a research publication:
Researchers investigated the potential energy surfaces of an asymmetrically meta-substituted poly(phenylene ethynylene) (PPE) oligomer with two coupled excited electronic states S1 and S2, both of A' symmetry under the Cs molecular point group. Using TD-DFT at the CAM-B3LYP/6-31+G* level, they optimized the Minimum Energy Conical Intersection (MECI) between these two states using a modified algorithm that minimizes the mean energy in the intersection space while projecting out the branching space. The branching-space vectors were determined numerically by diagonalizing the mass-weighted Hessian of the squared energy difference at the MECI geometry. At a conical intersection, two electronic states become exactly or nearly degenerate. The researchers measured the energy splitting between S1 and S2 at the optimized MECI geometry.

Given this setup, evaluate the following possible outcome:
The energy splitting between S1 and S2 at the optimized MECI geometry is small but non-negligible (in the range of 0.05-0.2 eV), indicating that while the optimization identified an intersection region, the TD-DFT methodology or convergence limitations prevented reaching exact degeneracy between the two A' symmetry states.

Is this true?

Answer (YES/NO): NO